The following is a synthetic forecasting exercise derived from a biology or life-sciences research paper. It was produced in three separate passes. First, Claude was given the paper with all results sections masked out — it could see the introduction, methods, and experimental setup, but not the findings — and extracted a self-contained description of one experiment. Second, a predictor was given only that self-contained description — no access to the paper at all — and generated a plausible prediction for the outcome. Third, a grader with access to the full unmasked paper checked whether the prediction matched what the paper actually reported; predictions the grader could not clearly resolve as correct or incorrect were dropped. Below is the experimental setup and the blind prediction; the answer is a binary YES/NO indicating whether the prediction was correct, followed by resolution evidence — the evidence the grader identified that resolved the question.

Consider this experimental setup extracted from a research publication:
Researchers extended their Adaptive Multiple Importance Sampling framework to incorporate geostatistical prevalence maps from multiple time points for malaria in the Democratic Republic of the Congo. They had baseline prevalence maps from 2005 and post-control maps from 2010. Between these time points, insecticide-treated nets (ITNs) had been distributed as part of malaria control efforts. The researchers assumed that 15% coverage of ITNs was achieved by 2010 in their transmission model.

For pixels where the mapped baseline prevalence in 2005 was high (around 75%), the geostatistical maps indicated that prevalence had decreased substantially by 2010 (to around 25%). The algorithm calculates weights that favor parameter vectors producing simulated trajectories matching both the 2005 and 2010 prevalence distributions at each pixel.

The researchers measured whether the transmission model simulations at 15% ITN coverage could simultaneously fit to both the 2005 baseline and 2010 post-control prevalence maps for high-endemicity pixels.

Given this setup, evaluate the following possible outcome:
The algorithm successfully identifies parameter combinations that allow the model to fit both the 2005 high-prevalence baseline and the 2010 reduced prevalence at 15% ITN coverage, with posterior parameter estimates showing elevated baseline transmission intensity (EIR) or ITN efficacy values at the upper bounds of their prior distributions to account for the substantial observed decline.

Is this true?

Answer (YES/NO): NO